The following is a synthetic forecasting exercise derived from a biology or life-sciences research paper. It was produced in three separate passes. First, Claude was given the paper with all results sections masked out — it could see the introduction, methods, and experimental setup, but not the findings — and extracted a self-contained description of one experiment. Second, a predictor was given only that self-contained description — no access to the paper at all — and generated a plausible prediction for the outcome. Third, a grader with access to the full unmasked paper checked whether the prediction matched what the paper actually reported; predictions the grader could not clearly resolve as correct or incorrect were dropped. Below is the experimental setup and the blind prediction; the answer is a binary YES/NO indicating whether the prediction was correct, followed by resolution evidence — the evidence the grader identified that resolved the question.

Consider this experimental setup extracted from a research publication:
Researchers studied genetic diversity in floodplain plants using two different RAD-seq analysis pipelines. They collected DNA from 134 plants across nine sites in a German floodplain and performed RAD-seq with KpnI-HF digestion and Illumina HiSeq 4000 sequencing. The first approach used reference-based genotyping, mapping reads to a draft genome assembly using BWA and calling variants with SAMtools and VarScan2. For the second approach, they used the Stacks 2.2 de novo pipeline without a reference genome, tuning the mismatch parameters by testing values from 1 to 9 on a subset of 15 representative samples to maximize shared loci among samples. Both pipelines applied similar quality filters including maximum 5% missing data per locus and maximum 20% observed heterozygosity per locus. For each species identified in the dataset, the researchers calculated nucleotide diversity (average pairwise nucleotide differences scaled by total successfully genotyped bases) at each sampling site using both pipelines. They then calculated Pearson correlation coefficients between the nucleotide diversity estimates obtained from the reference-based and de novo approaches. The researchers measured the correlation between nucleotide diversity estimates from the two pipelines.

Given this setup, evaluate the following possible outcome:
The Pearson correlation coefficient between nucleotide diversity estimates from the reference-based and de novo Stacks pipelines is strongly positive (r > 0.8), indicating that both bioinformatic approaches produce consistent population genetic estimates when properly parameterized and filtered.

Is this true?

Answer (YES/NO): YES